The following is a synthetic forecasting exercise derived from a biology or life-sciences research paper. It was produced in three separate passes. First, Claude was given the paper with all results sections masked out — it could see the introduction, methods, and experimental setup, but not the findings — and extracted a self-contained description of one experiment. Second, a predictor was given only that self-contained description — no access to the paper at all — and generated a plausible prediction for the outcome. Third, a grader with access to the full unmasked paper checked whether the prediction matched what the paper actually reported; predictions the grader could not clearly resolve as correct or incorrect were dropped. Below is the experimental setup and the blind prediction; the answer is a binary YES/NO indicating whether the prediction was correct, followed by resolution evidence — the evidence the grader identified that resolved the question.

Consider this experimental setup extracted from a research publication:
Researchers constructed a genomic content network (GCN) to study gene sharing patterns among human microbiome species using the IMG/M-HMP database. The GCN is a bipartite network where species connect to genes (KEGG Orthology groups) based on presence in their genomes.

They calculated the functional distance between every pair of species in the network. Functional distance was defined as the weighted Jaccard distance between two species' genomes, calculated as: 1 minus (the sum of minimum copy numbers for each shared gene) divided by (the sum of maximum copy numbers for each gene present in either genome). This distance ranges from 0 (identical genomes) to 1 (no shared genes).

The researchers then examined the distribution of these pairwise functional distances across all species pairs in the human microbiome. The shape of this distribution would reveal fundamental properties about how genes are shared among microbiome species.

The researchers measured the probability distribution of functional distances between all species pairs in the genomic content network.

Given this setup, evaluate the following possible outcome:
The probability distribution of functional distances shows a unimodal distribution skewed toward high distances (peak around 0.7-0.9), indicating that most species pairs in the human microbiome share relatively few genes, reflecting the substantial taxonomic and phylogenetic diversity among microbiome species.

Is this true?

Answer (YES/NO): YES